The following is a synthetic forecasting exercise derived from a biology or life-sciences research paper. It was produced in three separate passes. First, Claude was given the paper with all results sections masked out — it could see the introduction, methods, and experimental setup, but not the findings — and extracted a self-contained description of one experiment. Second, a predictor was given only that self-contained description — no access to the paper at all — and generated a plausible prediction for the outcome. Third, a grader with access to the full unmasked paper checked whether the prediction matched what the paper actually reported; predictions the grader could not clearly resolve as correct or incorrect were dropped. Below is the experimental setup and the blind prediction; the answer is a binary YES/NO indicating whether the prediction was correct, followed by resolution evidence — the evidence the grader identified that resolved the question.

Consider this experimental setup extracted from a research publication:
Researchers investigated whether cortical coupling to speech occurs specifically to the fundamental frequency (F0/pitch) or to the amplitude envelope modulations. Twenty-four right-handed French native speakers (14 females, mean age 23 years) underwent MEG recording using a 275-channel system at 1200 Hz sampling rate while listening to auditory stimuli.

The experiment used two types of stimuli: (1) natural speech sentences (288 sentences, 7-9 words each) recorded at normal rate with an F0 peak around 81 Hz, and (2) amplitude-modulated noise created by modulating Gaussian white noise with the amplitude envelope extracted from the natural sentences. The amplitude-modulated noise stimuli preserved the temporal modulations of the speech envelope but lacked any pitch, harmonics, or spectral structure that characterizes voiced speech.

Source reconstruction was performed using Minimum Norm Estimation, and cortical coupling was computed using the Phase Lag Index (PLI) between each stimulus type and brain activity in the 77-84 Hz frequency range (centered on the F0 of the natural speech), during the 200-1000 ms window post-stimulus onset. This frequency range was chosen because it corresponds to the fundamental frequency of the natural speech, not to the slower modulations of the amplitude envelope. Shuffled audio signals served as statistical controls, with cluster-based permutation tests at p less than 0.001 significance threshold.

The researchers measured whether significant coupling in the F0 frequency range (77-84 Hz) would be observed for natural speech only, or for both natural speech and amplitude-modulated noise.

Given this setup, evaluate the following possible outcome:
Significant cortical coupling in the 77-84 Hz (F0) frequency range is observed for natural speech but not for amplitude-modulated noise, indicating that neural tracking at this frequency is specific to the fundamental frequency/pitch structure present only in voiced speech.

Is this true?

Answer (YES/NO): YES